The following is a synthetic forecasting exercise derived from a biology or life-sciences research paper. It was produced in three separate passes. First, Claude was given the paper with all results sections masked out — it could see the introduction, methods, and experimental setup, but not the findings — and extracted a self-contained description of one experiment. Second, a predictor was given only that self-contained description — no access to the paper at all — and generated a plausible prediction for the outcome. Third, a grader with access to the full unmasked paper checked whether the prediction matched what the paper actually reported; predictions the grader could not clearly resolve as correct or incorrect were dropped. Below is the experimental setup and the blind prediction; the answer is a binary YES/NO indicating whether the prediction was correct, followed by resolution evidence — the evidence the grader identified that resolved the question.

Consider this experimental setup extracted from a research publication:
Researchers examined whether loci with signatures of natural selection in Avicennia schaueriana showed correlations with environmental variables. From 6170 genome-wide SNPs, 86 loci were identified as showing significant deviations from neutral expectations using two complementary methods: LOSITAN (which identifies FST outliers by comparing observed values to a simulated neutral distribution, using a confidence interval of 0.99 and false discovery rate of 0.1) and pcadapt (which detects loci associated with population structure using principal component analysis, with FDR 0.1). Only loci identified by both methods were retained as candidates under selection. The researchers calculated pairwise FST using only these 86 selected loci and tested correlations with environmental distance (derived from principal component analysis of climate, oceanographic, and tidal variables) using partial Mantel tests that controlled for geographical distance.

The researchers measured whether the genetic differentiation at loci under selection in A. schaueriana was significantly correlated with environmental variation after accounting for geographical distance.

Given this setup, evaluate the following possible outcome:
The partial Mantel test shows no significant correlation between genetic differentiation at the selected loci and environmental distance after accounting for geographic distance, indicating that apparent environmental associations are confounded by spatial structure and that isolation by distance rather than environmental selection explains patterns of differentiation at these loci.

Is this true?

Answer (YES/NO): YES